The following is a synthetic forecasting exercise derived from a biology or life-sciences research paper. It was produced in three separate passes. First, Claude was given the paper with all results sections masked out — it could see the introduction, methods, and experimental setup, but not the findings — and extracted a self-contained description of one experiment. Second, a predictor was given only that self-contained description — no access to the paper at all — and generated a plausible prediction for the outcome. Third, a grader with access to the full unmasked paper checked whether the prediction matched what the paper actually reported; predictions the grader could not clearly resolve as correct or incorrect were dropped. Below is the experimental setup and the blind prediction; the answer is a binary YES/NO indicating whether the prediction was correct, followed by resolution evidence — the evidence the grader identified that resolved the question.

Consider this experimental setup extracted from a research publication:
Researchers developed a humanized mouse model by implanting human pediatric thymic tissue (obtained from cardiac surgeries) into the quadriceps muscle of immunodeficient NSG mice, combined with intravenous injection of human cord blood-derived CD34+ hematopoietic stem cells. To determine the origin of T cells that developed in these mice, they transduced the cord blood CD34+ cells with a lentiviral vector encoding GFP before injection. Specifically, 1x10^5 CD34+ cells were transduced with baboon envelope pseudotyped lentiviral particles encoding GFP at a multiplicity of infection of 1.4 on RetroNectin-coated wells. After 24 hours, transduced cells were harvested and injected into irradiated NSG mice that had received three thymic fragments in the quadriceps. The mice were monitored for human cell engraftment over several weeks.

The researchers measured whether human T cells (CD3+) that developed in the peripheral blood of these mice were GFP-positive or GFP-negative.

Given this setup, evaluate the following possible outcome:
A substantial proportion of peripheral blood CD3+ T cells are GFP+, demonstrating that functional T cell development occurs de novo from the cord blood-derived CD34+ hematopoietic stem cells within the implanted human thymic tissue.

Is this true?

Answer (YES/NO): YES